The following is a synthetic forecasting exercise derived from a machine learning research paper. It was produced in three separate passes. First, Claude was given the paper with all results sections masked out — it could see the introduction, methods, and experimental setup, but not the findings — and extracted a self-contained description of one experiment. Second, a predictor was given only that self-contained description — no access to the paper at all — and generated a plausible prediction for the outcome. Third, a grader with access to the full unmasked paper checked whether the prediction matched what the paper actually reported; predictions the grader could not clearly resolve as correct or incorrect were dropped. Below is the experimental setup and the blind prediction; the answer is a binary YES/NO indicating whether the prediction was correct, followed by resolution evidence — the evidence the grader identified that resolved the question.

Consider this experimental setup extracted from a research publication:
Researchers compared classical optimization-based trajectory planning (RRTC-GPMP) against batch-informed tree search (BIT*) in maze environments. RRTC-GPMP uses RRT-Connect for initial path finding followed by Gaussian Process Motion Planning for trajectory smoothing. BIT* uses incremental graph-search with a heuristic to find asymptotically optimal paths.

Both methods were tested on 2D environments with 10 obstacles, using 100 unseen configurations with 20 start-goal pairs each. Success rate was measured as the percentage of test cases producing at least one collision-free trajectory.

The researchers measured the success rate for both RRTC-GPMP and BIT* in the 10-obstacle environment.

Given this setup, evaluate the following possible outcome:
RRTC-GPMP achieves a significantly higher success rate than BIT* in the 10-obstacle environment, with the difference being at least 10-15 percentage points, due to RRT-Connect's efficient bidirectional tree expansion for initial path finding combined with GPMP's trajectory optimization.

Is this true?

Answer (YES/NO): NO